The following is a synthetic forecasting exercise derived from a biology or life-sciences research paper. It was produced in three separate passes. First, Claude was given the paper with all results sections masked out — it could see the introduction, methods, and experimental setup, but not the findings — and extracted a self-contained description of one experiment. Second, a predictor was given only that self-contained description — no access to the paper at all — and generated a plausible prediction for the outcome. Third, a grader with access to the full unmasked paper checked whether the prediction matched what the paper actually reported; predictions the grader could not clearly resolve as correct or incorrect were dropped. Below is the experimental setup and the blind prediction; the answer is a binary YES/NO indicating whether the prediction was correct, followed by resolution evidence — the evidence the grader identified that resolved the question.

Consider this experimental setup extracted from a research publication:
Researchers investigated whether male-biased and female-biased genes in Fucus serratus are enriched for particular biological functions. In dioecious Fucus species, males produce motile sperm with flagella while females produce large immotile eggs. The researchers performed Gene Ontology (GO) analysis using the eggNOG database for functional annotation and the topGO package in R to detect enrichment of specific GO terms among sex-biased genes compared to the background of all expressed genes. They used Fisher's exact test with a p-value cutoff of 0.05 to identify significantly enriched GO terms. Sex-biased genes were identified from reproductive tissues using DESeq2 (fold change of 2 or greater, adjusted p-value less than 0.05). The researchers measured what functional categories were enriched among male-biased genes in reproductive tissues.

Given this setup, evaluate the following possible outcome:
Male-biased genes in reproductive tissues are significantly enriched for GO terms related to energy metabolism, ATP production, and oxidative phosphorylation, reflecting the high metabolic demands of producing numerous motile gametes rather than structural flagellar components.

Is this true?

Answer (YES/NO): NO